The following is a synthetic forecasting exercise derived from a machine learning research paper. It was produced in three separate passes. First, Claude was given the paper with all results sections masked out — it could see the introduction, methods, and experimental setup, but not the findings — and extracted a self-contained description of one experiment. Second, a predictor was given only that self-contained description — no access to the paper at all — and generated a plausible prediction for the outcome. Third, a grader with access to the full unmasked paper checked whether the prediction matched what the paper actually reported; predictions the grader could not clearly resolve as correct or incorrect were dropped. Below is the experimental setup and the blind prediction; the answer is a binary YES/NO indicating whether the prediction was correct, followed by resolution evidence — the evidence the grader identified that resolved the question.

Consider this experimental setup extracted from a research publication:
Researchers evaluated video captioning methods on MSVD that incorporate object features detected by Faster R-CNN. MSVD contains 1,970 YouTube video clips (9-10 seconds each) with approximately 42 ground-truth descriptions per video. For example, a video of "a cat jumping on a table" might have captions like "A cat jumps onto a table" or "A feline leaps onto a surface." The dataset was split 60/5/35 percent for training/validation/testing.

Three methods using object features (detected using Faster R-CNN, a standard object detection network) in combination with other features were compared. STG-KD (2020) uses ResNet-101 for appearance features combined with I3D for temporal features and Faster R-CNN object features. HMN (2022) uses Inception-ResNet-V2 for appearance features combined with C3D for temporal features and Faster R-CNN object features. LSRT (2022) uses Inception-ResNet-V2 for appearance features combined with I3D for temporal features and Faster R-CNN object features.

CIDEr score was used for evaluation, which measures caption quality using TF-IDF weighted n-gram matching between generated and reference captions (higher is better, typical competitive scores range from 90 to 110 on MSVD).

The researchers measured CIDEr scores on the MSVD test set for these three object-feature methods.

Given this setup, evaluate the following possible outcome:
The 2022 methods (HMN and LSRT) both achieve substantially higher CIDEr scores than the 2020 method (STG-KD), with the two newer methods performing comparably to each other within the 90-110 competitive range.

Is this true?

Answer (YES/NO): NO